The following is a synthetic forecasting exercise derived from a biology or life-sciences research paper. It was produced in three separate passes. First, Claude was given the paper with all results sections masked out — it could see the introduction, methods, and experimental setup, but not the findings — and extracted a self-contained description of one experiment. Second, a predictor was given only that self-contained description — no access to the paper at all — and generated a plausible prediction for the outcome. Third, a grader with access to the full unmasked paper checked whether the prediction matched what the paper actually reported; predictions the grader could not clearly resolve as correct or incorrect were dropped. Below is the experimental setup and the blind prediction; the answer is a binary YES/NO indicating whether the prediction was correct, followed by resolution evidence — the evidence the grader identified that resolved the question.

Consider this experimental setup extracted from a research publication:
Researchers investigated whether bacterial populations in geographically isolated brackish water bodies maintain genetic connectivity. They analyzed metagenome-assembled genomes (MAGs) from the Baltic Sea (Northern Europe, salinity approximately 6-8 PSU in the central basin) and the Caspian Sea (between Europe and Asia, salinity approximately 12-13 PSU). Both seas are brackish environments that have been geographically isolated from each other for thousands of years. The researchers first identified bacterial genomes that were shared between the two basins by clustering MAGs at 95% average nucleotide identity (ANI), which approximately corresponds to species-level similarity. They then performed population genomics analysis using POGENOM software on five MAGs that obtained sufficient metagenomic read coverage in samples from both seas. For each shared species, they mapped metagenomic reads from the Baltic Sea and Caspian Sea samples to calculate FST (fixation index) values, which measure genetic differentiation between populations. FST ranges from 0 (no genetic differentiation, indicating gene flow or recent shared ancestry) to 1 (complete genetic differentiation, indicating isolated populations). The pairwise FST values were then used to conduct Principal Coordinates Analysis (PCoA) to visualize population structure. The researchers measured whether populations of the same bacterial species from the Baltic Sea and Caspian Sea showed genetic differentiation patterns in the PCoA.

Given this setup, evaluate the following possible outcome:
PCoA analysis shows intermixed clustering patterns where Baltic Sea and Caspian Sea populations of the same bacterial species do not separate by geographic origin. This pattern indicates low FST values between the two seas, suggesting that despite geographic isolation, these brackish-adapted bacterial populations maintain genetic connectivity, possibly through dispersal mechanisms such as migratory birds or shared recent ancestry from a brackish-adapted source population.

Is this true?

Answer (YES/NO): NO